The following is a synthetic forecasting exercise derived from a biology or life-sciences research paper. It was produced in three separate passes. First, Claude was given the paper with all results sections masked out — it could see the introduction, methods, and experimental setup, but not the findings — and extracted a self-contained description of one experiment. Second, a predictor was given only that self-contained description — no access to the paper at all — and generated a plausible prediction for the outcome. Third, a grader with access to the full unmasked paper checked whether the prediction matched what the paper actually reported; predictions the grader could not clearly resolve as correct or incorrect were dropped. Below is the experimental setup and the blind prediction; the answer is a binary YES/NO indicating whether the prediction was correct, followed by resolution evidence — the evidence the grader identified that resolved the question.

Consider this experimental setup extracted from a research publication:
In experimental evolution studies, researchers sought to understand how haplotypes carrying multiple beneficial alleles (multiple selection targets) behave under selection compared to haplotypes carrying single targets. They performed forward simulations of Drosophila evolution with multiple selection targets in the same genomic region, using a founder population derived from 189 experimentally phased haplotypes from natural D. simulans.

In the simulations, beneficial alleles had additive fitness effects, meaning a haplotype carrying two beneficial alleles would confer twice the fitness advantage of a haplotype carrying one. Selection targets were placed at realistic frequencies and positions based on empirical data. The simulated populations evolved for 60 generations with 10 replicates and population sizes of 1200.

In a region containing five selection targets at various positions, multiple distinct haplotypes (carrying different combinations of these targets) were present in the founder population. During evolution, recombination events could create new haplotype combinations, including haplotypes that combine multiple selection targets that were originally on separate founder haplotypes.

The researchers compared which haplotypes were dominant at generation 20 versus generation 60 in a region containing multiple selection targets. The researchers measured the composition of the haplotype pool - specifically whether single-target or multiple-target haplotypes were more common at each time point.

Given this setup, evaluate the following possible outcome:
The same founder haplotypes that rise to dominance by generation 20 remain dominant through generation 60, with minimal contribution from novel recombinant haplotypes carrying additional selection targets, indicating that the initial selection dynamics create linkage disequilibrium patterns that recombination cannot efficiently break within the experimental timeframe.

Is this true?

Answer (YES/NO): NO